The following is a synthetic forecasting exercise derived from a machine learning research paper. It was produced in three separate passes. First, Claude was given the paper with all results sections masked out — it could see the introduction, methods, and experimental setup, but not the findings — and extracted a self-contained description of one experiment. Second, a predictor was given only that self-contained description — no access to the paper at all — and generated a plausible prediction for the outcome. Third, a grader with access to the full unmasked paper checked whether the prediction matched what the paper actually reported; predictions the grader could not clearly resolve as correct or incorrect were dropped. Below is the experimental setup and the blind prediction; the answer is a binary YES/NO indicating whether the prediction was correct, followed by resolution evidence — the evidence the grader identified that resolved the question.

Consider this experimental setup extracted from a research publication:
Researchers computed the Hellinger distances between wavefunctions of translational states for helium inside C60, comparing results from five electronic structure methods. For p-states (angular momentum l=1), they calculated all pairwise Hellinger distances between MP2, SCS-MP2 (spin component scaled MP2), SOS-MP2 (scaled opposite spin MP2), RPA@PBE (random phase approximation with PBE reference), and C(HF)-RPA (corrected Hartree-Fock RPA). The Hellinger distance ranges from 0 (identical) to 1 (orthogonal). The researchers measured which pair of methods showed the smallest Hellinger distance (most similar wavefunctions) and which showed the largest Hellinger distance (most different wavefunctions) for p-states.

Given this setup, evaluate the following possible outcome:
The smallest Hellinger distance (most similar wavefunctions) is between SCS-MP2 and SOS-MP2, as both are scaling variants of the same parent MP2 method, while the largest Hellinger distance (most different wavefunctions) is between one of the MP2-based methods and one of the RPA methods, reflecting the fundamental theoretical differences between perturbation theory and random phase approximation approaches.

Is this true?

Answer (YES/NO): NO